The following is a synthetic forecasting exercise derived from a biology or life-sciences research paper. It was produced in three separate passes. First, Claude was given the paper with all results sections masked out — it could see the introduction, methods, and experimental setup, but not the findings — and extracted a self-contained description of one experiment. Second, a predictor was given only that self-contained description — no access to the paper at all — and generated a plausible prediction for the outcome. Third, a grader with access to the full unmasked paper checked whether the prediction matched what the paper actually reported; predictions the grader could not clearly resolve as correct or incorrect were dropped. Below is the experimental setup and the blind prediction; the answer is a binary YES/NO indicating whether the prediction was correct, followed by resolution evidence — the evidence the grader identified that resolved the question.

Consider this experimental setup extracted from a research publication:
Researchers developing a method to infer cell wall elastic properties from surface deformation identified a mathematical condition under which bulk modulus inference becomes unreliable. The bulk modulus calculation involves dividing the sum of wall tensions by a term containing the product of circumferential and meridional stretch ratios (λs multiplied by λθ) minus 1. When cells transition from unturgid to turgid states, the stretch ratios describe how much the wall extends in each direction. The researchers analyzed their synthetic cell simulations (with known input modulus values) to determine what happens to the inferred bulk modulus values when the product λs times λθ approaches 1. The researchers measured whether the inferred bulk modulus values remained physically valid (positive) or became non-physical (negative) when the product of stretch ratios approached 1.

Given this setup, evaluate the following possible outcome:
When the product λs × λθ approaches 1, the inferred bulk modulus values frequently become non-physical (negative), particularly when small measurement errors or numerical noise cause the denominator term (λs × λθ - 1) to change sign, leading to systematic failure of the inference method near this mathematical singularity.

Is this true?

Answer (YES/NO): YES